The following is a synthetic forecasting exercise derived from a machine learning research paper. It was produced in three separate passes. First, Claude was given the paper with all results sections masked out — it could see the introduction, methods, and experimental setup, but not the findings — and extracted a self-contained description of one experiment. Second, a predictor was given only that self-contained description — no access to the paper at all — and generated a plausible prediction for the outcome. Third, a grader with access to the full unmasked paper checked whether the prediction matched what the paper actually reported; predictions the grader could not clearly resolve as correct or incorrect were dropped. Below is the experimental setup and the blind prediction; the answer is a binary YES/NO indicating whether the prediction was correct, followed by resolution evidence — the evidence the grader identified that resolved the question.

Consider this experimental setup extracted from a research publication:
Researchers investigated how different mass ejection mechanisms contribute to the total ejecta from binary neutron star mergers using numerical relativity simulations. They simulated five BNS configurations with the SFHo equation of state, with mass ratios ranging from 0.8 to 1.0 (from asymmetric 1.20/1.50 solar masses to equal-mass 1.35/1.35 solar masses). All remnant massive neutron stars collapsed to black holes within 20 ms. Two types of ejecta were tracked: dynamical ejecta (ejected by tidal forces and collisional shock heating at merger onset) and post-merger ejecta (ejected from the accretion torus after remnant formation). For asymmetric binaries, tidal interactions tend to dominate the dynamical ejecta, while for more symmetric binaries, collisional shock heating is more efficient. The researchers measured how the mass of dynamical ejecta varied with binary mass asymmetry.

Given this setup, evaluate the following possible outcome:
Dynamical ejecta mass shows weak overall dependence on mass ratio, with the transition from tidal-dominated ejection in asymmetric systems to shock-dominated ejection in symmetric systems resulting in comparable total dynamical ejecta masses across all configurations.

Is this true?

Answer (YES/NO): NO